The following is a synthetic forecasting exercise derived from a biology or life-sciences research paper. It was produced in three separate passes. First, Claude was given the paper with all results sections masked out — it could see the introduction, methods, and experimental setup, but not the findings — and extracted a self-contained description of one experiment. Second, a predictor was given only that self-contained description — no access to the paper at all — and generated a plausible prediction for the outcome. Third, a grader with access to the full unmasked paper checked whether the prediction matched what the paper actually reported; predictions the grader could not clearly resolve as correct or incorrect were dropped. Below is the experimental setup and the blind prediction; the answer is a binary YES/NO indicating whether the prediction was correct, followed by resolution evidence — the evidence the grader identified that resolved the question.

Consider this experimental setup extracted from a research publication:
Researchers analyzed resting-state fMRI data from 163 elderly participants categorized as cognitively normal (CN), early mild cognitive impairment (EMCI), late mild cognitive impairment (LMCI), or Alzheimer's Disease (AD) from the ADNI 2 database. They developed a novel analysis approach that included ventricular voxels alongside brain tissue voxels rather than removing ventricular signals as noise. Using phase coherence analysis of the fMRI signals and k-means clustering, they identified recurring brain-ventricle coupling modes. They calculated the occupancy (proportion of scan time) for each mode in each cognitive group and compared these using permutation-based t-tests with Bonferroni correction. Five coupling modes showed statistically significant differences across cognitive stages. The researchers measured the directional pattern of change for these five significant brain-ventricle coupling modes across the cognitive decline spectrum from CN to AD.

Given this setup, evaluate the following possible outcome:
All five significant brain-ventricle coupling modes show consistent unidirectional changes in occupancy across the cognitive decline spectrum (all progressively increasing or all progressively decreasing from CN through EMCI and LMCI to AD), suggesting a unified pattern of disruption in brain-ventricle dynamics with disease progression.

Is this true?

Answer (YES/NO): NO